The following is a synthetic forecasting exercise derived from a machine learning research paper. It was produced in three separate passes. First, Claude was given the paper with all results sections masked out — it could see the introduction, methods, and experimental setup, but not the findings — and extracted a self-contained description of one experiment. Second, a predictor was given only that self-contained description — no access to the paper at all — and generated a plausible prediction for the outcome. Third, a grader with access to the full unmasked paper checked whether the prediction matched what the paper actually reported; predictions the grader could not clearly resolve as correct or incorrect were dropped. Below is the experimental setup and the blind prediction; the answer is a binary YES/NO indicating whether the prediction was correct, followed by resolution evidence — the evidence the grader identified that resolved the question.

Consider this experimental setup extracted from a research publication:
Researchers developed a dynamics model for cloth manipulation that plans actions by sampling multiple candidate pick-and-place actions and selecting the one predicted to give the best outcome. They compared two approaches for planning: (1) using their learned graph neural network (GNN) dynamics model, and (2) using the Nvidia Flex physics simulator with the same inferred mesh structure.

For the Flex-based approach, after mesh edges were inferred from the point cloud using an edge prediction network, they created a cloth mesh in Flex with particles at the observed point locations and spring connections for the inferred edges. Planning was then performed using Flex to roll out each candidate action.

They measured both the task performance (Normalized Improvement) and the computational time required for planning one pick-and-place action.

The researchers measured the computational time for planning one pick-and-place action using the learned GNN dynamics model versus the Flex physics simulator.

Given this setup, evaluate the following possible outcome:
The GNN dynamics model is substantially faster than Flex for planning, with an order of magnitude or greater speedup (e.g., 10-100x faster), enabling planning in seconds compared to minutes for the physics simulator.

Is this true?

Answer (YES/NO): NO